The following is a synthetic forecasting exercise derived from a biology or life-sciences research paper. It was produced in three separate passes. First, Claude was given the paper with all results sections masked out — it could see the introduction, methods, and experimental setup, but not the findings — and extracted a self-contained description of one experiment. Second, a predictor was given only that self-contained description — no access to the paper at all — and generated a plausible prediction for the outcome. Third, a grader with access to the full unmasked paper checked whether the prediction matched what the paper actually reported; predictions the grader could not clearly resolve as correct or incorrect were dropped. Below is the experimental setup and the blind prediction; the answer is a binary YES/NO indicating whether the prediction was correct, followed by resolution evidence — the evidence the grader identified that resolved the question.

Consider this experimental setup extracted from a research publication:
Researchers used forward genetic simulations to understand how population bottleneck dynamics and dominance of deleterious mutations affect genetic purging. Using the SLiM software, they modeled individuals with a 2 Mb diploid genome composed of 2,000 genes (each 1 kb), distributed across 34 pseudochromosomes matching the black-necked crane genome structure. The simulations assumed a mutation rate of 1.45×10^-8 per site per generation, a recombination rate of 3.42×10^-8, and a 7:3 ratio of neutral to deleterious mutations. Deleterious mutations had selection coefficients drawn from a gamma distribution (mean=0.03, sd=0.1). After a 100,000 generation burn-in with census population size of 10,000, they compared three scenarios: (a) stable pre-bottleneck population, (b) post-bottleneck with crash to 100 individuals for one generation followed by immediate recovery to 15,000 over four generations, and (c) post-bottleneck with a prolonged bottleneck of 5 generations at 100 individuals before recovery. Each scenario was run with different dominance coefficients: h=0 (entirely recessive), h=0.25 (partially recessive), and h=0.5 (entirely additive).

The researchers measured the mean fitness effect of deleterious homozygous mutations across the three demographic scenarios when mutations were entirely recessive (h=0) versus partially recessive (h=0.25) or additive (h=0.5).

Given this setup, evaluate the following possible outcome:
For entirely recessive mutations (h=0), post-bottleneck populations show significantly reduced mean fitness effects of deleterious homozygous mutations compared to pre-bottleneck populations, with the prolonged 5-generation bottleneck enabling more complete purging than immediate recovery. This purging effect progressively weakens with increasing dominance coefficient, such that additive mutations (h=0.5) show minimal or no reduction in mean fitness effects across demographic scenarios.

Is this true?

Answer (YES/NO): NO